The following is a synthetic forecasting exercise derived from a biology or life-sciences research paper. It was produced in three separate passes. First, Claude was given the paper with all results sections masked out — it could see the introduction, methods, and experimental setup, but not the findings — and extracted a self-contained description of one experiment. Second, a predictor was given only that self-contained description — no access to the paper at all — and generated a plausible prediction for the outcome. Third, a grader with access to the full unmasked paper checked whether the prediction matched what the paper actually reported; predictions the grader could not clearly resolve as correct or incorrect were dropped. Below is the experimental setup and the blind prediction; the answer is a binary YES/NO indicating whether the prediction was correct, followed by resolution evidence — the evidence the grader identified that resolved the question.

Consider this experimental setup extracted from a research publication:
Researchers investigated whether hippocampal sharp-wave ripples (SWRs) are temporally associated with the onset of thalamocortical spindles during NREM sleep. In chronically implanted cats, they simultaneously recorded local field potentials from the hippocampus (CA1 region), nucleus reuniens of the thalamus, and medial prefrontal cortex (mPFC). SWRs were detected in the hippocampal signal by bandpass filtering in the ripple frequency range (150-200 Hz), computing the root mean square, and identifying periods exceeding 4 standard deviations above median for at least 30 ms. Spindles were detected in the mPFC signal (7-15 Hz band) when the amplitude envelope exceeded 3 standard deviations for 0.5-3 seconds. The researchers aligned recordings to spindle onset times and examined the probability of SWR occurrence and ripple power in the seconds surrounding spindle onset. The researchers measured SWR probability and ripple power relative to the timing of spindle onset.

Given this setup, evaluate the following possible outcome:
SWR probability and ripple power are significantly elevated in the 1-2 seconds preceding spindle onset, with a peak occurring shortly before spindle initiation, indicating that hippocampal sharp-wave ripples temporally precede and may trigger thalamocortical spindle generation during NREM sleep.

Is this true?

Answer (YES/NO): NO